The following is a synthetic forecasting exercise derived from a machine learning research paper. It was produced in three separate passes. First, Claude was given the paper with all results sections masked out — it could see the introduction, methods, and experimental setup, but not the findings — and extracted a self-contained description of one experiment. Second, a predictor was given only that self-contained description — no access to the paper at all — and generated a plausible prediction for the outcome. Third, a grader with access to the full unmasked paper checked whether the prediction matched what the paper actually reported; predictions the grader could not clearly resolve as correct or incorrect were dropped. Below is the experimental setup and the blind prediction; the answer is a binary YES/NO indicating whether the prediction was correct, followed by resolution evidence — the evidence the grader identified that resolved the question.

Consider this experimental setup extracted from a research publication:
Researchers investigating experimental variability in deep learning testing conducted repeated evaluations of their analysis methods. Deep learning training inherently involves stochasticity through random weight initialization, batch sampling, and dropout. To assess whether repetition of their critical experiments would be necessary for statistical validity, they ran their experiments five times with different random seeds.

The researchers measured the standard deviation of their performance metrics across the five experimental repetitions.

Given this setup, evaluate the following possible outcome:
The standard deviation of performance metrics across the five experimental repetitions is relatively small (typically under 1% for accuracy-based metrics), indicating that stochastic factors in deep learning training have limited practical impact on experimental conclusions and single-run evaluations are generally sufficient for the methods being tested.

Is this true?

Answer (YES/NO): YES